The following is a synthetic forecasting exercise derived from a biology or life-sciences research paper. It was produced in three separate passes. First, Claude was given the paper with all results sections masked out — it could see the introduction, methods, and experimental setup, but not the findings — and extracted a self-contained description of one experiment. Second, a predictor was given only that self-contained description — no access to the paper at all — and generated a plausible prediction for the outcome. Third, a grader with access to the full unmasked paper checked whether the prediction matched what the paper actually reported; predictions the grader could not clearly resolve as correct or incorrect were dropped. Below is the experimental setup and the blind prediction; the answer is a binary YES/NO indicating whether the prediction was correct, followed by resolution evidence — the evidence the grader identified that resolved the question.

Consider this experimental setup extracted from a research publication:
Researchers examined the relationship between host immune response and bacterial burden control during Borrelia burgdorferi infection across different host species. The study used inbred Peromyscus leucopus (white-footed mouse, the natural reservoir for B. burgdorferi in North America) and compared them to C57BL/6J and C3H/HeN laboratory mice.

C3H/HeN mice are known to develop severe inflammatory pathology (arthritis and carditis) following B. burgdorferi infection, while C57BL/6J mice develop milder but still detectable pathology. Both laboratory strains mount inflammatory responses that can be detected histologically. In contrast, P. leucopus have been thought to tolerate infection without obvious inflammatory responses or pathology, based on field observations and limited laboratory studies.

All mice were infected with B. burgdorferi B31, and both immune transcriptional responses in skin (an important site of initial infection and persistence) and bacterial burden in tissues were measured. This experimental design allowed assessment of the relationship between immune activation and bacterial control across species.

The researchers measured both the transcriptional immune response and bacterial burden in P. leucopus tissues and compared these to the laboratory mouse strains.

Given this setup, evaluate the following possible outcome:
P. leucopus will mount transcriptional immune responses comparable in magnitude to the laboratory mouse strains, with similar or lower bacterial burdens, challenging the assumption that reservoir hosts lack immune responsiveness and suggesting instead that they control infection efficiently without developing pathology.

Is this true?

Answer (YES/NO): NO